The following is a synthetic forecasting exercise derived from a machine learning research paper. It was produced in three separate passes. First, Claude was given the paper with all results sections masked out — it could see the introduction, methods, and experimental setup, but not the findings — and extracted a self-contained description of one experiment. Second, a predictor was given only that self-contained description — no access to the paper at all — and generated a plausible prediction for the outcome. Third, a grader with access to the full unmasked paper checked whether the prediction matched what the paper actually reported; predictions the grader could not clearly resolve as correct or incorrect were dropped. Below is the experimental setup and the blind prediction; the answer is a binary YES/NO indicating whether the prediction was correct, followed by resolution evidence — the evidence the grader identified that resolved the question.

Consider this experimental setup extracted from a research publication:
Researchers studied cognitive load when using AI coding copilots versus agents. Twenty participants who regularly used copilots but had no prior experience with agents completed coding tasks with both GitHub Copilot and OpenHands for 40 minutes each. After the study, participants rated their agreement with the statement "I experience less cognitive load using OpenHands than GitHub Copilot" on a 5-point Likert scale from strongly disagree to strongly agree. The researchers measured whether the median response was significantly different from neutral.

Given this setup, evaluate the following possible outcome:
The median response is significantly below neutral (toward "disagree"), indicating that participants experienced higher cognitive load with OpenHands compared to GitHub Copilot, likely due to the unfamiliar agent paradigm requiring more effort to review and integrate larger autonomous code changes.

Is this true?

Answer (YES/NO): NO